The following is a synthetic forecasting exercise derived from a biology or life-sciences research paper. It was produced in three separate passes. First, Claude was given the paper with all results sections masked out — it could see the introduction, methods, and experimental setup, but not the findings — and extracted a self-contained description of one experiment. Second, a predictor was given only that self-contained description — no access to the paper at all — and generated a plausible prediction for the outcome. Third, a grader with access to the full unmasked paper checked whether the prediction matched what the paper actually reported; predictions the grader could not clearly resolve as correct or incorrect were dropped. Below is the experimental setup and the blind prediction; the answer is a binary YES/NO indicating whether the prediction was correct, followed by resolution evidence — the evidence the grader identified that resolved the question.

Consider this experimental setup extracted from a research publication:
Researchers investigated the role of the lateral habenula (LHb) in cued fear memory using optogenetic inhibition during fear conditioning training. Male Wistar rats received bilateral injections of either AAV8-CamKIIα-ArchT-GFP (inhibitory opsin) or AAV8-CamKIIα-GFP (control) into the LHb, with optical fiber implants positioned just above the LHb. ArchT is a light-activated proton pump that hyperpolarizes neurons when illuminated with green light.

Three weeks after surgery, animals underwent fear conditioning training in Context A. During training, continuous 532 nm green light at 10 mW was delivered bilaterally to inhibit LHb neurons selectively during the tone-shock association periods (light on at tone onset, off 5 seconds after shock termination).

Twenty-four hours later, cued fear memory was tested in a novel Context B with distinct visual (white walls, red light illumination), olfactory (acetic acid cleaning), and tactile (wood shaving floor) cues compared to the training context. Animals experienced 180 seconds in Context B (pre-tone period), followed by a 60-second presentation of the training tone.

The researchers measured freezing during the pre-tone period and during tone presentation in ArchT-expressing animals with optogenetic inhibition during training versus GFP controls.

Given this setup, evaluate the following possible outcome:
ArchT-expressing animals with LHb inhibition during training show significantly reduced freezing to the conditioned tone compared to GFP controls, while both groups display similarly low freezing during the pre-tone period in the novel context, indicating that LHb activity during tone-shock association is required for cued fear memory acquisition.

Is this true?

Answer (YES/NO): YES